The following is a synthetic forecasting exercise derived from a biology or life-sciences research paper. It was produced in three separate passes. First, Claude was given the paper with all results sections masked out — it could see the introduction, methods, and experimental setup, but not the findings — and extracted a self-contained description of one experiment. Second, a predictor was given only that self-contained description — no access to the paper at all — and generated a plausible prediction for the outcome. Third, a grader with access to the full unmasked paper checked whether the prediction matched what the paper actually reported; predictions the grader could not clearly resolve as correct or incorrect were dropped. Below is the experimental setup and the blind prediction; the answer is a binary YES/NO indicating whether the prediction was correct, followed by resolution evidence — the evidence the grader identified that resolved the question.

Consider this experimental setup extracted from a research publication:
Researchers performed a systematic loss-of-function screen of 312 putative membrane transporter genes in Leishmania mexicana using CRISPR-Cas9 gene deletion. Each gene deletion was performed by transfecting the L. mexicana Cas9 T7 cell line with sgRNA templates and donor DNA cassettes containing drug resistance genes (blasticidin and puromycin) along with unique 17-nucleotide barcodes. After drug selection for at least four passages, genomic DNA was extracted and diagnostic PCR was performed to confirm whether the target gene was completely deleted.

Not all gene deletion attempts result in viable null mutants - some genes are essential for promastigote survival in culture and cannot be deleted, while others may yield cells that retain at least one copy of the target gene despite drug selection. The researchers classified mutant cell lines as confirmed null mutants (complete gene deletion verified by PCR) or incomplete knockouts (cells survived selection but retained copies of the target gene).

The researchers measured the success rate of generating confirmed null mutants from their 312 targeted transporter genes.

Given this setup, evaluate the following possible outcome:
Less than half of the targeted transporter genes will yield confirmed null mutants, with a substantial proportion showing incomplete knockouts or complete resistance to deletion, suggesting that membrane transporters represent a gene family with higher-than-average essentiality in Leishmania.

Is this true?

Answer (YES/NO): NO